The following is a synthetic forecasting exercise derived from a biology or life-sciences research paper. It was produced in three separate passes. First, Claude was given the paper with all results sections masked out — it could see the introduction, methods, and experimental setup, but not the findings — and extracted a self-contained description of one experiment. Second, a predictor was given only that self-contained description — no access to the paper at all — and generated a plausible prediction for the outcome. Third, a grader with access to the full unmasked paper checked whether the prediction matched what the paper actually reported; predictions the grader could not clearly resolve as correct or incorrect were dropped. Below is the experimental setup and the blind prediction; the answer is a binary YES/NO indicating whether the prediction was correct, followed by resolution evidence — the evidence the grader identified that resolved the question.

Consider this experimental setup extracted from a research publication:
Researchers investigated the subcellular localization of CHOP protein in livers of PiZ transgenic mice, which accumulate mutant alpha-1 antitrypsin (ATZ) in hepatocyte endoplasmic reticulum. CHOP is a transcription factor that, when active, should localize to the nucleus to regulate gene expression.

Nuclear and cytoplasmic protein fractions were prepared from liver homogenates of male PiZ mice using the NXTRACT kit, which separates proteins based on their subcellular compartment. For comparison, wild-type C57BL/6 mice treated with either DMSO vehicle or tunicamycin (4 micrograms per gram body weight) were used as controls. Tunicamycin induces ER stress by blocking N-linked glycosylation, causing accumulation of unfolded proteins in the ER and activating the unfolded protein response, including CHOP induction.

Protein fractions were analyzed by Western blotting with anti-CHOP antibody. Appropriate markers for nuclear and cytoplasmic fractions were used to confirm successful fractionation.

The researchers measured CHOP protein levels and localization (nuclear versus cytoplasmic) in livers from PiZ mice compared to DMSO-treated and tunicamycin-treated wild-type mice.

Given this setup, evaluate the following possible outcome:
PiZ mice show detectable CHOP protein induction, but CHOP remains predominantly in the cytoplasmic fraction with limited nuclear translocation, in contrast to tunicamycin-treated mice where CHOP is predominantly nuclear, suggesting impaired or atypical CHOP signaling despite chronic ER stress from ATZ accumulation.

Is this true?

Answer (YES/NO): NO